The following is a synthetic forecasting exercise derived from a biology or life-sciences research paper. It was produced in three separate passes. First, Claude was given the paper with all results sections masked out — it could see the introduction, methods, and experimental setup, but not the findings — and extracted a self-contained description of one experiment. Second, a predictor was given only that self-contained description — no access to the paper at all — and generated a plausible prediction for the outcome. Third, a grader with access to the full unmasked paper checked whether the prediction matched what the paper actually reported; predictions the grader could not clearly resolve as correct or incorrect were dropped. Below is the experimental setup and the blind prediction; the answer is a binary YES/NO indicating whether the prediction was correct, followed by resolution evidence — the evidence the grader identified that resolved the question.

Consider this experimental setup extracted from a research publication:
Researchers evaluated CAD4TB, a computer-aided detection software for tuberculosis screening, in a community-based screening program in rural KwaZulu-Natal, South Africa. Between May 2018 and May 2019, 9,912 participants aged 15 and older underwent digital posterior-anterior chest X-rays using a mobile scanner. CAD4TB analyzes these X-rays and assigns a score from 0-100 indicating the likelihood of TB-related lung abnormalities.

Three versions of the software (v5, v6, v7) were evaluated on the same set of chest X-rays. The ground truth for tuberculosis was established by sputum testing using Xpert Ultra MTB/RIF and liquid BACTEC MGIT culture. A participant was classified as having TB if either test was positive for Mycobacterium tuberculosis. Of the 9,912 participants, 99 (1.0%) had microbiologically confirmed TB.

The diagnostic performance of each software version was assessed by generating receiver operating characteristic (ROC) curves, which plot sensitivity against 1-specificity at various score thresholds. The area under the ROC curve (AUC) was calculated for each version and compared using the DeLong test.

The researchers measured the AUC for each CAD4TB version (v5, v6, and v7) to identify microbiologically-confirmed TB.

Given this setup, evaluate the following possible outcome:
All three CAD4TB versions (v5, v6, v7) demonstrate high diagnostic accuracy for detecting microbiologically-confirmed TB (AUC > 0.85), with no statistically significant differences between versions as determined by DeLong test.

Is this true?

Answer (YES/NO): NO